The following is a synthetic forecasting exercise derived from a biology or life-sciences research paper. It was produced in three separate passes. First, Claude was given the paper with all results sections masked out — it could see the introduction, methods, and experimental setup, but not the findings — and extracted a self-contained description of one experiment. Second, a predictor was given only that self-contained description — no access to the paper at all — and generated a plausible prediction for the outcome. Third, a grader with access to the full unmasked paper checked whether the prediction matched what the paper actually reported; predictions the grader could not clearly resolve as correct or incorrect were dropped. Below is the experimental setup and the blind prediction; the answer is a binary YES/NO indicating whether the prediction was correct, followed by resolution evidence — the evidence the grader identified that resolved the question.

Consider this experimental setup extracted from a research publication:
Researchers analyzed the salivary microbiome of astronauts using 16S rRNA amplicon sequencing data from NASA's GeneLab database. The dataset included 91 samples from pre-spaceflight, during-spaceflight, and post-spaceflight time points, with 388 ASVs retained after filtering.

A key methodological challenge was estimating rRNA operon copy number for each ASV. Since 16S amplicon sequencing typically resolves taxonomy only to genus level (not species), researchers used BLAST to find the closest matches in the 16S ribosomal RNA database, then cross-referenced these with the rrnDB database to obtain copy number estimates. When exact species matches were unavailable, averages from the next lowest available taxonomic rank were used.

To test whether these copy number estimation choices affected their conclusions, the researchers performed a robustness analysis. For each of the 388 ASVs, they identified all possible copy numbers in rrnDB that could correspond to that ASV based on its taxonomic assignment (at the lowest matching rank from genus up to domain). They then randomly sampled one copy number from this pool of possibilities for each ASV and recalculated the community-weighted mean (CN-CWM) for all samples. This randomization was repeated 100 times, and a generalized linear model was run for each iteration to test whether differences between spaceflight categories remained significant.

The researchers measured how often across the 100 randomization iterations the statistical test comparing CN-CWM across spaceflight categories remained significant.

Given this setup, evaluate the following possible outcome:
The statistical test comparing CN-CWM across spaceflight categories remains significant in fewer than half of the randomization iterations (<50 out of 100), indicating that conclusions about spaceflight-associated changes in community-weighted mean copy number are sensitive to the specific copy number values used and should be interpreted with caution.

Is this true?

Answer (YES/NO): YES